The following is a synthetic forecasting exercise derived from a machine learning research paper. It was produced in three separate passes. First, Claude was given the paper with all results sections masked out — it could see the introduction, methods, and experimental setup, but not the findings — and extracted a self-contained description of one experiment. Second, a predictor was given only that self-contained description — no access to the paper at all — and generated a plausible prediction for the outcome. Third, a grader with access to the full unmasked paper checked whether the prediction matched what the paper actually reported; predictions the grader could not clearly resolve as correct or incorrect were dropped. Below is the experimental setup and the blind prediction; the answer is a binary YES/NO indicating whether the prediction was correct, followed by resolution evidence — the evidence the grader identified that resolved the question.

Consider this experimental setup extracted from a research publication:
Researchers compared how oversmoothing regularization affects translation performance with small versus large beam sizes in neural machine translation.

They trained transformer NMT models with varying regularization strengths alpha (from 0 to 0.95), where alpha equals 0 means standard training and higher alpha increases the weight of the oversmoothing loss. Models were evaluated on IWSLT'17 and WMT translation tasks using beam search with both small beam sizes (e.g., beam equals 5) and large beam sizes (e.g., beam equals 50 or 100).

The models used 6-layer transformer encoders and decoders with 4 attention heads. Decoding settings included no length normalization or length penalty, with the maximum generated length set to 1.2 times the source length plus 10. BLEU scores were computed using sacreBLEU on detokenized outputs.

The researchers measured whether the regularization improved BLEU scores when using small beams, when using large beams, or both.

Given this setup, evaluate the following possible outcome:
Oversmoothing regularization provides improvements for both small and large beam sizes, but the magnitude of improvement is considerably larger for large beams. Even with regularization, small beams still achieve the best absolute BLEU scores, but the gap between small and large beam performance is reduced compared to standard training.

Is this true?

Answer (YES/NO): NO